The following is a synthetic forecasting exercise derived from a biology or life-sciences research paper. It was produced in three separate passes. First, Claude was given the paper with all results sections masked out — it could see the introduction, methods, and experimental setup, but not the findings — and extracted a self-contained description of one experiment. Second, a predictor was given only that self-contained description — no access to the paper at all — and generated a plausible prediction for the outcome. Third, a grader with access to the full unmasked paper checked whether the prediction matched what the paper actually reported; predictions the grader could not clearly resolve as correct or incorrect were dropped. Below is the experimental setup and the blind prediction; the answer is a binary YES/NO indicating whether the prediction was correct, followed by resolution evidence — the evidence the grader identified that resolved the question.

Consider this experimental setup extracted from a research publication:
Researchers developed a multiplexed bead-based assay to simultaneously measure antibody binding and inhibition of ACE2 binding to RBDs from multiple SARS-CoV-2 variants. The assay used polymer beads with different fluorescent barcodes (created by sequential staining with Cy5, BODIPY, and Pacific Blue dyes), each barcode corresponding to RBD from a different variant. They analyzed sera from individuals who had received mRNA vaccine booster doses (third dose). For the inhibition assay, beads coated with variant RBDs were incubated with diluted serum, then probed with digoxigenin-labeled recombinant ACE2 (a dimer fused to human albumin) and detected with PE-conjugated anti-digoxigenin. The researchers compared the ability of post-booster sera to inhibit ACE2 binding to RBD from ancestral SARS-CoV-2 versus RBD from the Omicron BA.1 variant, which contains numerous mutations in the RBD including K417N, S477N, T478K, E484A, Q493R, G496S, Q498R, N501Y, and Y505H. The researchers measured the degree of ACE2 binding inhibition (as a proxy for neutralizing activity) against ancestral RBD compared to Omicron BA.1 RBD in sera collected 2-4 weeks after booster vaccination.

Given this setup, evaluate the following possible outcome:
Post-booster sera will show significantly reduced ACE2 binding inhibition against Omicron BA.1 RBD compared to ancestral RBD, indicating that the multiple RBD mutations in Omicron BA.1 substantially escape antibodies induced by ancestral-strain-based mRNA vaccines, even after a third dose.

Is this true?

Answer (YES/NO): YES